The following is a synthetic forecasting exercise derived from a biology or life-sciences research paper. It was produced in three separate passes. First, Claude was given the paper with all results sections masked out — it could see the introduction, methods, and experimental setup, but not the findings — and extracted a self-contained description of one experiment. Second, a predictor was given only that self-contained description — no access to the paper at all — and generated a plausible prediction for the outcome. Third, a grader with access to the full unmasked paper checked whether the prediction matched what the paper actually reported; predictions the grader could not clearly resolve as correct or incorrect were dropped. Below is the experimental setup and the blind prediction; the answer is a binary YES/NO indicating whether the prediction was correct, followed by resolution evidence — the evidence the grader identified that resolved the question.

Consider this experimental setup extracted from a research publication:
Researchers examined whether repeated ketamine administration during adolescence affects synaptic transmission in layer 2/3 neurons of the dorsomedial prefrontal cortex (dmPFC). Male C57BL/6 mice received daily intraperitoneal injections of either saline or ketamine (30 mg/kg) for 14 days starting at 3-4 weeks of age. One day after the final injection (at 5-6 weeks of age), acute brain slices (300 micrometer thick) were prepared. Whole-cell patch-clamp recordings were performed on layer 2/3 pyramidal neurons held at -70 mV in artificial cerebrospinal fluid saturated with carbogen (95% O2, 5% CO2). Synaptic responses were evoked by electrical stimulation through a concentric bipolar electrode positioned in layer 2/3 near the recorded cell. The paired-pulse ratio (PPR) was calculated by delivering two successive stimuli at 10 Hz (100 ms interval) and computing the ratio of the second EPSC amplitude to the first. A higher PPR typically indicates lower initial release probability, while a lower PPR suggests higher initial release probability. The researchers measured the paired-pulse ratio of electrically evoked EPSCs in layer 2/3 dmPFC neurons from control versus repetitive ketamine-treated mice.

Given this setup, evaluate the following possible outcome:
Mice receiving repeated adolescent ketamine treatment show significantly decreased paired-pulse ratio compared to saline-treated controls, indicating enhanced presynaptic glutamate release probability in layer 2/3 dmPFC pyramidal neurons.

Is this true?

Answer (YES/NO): NO